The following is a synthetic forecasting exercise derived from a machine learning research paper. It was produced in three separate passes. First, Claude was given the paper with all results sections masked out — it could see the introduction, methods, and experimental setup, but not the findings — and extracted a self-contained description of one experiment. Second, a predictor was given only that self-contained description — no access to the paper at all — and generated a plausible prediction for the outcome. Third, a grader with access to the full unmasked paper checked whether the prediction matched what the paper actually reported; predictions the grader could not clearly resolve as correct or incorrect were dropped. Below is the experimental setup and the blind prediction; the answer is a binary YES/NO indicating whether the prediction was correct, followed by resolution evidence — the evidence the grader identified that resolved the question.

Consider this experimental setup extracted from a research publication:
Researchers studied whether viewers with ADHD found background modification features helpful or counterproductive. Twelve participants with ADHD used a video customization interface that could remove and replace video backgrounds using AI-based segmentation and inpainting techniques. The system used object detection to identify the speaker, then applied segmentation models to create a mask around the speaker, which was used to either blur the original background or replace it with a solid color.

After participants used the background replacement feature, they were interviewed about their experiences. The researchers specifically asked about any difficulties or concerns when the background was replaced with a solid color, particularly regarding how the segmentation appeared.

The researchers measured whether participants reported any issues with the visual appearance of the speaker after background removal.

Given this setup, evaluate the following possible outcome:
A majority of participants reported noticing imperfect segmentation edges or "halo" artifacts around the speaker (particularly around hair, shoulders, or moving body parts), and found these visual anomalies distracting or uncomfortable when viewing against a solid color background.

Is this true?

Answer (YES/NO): YES